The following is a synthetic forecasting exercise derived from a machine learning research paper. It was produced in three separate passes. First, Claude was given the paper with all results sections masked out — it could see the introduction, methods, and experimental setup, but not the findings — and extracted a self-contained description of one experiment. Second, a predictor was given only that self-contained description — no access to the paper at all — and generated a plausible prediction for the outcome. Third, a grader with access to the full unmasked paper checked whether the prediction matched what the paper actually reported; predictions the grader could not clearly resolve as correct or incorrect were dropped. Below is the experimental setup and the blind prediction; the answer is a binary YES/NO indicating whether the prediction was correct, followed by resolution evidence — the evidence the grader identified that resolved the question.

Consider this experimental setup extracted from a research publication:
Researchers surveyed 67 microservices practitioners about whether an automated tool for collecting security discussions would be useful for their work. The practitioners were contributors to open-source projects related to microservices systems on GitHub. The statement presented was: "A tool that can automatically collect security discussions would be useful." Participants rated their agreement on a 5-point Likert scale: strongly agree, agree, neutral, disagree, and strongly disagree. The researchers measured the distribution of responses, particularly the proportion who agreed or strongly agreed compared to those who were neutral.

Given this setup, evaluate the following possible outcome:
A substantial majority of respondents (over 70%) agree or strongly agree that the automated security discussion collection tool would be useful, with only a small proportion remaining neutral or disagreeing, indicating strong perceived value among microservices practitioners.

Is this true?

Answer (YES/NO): NO